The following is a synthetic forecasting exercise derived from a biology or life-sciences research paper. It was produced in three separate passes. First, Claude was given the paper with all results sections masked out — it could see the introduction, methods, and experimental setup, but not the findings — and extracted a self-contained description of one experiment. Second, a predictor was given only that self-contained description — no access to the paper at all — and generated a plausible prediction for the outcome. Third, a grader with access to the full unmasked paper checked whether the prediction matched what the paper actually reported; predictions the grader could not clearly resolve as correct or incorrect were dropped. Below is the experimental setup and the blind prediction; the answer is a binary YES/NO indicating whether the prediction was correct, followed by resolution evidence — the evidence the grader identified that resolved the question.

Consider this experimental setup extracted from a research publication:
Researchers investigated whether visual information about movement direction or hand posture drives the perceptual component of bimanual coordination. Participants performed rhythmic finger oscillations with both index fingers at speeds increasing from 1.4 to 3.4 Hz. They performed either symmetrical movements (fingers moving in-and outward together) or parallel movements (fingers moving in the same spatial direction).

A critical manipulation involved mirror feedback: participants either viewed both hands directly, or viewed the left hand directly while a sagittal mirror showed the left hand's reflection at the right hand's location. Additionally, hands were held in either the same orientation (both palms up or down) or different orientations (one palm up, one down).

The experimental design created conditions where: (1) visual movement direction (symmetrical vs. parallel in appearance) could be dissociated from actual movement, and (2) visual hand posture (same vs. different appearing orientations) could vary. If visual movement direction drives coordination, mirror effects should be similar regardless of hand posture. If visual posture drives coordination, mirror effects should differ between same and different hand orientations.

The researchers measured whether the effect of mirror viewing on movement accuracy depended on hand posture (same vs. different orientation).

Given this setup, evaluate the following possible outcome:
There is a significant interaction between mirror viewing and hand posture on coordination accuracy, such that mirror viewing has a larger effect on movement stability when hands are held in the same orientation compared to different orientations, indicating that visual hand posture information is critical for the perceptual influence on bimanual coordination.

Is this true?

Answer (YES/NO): NO